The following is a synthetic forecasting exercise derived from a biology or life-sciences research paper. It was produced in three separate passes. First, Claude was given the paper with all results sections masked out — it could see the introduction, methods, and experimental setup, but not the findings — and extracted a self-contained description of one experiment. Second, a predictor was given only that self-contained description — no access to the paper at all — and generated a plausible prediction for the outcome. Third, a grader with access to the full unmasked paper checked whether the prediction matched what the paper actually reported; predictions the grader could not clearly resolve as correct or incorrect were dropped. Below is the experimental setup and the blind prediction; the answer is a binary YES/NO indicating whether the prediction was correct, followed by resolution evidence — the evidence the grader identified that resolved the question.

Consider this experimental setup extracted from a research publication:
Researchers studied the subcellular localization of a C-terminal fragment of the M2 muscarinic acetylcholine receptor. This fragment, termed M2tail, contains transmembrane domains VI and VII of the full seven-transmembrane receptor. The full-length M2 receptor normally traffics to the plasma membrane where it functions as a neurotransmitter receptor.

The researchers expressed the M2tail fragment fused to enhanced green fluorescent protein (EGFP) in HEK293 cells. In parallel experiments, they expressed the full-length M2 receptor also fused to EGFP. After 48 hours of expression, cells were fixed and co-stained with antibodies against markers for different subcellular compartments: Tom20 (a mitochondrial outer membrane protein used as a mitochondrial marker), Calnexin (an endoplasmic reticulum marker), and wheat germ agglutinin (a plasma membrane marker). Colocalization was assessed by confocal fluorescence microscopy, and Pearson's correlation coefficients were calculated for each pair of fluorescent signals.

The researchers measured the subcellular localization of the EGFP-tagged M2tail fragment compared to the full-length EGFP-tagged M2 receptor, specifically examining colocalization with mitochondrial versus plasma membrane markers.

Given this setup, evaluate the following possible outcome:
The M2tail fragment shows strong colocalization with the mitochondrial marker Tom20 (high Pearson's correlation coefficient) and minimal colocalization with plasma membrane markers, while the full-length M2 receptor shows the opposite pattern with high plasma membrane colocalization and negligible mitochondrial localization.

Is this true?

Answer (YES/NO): YES